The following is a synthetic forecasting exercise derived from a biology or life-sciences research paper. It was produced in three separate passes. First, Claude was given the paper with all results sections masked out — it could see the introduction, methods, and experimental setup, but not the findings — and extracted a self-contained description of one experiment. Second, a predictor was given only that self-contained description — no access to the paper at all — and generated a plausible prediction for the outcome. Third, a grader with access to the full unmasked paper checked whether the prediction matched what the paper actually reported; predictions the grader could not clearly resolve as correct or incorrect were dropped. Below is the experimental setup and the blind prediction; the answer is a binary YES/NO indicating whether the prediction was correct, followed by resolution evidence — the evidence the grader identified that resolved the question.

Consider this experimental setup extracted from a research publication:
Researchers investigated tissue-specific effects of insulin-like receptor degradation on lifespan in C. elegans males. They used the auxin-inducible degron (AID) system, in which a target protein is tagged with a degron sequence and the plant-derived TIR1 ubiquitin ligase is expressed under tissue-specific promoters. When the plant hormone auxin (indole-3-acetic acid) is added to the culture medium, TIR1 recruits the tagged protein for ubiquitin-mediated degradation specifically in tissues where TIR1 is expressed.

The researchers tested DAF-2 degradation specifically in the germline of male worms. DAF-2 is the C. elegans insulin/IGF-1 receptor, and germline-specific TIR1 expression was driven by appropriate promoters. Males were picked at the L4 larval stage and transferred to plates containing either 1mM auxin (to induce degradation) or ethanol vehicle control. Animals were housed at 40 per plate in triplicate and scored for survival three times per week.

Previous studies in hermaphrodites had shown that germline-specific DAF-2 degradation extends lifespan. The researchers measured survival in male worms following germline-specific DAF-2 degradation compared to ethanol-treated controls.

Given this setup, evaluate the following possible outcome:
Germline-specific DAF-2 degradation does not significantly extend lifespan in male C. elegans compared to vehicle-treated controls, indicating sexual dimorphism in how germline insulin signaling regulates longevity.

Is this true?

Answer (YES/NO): YES